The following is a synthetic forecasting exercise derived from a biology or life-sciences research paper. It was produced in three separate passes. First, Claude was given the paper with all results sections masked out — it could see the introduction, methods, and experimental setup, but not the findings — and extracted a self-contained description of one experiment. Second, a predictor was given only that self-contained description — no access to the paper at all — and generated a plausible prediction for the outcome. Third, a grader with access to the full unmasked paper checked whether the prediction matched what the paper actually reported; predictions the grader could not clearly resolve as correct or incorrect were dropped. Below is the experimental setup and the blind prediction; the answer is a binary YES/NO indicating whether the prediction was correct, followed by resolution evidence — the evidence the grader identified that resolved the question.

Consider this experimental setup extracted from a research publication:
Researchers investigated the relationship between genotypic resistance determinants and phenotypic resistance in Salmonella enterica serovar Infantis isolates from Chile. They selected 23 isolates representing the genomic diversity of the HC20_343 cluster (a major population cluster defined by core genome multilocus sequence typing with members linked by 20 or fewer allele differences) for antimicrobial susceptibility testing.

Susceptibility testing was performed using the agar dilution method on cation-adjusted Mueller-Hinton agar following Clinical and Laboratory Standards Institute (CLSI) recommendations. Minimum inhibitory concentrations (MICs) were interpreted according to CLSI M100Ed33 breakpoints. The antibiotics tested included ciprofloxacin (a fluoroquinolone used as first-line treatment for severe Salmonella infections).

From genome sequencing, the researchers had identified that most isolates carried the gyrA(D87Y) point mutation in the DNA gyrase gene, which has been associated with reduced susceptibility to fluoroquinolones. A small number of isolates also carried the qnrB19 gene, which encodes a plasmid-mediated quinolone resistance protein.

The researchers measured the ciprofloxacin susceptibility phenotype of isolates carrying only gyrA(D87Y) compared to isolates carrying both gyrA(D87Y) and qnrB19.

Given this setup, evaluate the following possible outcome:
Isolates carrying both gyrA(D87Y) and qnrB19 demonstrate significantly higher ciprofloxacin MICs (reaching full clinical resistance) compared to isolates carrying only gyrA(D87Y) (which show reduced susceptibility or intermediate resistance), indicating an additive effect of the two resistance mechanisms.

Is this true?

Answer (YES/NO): YES